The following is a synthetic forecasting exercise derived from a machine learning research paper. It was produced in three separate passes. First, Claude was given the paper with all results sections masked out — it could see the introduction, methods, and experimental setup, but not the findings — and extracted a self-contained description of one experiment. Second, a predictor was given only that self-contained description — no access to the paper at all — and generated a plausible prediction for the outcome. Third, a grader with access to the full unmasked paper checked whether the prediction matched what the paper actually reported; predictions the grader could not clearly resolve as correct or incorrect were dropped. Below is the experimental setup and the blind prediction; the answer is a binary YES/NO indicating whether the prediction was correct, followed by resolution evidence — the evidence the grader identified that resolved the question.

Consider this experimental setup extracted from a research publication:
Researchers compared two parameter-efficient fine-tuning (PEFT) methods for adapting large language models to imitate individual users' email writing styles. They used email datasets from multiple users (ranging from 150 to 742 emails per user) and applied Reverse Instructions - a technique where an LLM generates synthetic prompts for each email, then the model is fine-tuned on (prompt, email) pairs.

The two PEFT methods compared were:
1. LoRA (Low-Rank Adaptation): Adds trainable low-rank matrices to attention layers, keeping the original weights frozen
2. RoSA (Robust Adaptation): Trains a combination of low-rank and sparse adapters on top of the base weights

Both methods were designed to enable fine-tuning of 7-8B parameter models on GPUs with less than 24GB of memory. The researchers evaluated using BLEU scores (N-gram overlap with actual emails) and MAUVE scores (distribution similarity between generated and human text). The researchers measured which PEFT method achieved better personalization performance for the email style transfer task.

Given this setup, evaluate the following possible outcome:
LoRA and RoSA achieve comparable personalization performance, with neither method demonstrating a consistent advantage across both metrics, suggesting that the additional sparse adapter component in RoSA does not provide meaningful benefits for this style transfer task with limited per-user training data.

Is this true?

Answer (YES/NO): NO